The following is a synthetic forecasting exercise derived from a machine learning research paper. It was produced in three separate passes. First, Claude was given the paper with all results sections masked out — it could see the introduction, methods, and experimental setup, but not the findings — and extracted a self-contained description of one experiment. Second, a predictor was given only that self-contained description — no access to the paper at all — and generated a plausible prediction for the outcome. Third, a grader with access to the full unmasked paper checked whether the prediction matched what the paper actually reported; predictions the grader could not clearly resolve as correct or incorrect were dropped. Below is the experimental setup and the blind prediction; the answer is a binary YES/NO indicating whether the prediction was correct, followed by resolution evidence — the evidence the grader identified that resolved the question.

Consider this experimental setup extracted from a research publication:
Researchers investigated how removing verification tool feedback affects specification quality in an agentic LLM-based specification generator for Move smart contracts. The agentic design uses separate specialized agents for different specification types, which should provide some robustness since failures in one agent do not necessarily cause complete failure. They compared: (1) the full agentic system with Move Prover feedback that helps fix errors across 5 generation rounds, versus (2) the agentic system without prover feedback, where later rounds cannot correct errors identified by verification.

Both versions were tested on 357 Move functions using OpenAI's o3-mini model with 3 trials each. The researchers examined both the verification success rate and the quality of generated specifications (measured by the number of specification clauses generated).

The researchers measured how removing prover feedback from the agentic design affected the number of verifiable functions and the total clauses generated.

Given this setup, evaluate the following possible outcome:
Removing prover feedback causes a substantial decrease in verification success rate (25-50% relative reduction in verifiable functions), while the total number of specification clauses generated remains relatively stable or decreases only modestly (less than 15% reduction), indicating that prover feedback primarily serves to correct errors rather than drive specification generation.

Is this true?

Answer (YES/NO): NO